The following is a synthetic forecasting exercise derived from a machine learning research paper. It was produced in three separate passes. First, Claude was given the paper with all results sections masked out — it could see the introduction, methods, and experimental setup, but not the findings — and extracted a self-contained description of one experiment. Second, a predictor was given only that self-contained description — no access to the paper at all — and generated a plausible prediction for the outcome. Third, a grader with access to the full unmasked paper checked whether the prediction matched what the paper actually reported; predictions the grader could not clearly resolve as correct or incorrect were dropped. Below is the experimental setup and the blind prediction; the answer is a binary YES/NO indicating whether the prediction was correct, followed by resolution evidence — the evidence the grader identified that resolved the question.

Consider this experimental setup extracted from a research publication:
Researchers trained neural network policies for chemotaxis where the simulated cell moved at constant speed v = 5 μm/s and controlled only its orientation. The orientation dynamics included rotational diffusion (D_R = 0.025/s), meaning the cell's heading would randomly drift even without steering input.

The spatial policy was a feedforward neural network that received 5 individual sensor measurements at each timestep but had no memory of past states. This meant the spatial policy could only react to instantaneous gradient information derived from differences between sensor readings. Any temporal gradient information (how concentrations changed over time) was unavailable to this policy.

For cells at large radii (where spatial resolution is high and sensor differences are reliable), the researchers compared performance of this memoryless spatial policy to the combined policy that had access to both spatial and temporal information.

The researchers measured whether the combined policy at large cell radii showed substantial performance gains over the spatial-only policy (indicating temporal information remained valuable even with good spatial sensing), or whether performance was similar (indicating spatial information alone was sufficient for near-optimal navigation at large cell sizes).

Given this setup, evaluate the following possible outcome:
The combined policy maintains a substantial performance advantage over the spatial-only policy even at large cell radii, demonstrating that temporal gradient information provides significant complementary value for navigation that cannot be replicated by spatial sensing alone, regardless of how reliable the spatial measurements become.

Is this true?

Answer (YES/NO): NO